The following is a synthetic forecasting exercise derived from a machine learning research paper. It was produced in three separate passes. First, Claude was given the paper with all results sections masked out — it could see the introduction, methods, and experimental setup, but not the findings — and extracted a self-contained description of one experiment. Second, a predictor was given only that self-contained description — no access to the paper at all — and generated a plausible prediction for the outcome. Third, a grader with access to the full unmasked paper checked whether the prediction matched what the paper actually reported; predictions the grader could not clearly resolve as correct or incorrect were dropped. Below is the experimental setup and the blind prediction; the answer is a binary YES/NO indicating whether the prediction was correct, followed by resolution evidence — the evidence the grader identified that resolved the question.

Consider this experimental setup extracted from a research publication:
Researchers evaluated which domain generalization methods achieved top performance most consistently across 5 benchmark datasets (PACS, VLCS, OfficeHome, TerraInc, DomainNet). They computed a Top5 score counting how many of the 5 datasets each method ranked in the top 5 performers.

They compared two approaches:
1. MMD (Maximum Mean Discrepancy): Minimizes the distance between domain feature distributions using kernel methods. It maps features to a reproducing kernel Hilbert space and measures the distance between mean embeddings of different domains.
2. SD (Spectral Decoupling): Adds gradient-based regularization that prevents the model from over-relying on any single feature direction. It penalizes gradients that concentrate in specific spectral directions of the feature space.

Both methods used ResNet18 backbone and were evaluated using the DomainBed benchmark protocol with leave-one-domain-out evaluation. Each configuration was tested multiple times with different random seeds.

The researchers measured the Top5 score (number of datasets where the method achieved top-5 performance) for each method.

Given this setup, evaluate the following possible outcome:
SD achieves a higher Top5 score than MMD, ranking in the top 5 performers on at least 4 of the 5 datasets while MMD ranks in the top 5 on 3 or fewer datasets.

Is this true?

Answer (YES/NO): YES